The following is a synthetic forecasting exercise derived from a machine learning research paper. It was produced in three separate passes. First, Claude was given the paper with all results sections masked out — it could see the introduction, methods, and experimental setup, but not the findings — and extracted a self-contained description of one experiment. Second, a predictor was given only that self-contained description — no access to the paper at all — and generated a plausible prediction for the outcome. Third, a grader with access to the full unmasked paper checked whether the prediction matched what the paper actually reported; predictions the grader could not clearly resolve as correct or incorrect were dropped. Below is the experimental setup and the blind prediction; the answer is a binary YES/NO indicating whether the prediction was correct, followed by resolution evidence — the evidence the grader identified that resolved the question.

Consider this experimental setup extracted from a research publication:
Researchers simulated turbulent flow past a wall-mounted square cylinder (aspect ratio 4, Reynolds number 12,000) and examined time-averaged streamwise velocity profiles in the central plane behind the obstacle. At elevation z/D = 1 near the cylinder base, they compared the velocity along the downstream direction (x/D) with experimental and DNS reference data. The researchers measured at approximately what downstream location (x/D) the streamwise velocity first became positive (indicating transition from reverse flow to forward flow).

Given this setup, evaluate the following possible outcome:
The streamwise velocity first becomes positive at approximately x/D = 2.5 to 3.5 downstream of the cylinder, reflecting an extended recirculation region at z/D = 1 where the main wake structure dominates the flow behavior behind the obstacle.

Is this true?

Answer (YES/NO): YES